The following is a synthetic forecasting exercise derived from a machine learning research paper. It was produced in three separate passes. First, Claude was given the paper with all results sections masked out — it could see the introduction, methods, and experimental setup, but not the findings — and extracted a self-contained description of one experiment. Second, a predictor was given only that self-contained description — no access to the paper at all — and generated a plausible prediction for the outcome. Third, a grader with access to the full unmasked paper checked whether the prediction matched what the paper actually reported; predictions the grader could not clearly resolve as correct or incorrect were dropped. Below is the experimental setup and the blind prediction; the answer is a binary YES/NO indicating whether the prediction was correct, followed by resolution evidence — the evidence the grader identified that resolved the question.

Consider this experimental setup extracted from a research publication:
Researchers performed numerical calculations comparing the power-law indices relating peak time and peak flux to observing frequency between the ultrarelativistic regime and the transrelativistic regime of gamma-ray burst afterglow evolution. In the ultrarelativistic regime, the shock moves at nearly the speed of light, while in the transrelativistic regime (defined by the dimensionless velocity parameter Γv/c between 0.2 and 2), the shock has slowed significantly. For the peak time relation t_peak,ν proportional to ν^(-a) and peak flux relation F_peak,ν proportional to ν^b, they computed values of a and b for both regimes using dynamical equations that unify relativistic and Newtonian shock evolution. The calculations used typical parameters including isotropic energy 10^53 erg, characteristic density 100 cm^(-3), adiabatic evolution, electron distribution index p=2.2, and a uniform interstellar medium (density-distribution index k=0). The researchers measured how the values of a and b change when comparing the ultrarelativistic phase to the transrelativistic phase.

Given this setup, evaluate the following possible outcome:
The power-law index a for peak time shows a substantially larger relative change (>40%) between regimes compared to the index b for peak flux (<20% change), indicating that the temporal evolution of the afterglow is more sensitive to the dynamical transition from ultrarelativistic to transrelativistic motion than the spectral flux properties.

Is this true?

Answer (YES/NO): NO